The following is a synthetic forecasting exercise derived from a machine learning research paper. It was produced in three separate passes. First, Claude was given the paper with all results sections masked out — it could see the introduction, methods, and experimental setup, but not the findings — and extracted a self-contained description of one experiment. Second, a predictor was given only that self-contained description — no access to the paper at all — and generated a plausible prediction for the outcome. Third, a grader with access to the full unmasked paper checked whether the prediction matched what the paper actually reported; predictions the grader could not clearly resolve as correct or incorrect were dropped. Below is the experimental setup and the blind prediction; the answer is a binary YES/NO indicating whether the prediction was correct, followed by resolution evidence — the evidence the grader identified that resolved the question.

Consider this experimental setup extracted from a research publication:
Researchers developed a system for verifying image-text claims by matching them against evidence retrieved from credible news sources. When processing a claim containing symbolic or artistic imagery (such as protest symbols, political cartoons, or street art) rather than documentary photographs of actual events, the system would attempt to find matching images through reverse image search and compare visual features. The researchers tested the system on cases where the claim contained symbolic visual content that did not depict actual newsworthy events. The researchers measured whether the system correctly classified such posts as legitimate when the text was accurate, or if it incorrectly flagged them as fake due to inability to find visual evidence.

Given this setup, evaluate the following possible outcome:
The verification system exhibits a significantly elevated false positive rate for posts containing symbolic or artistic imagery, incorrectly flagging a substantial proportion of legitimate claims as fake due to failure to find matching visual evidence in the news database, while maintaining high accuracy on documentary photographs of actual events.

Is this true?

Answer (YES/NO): YES